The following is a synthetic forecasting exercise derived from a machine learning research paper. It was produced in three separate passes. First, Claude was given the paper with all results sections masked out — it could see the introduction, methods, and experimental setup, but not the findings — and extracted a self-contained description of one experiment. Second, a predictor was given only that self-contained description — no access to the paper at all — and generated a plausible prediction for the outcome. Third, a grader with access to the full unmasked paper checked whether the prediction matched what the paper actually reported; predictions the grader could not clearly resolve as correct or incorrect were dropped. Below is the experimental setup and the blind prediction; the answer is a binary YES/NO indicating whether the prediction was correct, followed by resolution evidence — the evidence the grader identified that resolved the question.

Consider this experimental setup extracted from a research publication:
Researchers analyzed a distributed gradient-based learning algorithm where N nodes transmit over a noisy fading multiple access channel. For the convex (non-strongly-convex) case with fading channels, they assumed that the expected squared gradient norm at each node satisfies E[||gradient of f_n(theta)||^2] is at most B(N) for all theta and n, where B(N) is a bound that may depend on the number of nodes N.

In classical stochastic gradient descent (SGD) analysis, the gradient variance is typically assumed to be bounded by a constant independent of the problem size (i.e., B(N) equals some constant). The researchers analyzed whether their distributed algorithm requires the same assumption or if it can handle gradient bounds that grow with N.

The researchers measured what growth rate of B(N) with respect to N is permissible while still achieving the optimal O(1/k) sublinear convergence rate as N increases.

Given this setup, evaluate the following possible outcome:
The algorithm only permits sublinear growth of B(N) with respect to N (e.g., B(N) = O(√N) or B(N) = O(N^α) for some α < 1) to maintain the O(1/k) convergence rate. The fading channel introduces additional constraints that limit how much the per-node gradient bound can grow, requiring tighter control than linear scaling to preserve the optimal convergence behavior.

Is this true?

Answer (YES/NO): YES